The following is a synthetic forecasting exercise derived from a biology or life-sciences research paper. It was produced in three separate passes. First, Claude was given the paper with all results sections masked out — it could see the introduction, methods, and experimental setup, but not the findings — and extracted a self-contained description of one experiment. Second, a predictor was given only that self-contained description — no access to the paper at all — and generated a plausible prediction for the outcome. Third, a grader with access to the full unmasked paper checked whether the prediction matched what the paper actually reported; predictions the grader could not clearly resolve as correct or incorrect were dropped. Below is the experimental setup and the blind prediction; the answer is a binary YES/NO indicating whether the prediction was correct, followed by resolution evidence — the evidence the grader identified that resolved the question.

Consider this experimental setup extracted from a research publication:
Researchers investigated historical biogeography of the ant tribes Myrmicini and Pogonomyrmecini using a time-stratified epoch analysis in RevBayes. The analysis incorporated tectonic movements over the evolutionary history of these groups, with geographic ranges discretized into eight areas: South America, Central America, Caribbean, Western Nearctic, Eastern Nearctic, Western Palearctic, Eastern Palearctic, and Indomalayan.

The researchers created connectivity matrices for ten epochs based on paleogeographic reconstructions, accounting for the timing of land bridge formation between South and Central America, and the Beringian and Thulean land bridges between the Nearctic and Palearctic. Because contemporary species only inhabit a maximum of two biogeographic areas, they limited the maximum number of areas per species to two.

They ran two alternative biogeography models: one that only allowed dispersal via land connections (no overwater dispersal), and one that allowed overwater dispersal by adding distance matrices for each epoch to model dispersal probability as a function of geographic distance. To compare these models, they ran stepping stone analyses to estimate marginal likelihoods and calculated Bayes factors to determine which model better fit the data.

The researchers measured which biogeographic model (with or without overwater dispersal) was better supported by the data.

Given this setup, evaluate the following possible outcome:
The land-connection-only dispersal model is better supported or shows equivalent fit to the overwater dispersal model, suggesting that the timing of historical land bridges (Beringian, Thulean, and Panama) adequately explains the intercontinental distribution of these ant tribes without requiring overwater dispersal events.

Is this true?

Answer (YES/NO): NO